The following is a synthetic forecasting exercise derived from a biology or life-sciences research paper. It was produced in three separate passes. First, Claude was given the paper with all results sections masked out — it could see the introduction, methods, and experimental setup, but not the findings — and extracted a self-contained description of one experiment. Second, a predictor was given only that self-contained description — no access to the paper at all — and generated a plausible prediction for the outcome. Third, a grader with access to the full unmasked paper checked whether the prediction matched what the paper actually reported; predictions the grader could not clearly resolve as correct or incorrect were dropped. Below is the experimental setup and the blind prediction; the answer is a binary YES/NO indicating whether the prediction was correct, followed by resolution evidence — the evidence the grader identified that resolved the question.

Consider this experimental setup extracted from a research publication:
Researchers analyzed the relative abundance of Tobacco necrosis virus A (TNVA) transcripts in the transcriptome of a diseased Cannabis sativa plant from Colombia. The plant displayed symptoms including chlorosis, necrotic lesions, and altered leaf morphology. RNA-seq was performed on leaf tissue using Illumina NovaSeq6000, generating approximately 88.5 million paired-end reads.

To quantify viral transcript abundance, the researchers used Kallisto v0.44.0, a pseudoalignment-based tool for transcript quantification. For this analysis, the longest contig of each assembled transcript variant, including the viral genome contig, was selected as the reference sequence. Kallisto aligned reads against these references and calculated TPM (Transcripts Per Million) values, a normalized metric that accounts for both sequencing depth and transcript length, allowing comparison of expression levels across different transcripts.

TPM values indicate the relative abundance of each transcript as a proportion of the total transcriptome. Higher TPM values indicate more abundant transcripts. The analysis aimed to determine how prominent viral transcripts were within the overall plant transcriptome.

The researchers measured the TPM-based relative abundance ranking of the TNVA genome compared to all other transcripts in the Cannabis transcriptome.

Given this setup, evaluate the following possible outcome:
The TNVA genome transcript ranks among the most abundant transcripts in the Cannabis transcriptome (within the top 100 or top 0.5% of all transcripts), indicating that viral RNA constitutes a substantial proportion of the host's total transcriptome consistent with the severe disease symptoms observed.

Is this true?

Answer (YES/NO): NO